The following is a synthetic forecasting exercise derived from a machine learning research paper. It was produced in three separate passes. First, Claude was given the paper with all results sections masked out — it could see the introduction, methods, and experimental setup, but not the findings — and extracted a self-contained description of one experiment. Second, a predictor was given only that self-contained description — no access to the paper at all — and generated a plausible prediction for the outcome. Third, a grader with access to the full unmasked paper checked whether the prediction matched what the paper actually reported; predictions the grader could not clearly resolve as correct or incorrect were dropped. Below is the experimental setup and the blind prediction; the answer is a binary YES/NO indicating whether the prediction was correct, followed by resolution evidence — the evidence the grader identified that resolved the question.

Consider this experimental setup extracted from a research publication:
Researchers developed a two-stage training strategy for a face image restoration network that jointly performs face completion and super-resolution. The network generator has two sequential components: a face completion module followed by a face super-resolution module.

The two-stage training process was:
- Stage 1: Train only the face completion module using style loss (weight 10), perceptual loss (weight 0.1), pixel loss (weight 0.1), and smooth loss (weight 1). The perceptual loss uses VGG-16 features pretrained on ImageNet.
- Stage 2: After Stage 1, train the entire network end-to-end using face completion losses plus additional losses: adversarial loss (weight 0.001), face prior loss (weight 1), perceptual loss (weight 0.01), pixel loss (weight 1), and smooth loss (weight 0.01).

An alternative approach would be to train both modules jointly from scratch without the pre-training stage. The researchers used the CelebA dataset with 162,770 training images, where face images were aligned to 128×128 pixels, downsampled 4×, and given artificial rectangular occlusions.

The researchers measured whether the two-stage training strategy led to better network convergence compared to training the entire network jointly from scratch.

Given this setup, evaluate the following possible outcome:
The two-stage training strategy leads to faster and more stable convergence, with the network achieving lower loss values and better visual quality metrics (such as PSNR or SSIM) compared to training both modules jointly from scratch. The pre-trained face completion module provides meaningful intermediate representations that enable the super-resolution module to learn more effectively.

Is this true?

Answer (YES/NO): NO